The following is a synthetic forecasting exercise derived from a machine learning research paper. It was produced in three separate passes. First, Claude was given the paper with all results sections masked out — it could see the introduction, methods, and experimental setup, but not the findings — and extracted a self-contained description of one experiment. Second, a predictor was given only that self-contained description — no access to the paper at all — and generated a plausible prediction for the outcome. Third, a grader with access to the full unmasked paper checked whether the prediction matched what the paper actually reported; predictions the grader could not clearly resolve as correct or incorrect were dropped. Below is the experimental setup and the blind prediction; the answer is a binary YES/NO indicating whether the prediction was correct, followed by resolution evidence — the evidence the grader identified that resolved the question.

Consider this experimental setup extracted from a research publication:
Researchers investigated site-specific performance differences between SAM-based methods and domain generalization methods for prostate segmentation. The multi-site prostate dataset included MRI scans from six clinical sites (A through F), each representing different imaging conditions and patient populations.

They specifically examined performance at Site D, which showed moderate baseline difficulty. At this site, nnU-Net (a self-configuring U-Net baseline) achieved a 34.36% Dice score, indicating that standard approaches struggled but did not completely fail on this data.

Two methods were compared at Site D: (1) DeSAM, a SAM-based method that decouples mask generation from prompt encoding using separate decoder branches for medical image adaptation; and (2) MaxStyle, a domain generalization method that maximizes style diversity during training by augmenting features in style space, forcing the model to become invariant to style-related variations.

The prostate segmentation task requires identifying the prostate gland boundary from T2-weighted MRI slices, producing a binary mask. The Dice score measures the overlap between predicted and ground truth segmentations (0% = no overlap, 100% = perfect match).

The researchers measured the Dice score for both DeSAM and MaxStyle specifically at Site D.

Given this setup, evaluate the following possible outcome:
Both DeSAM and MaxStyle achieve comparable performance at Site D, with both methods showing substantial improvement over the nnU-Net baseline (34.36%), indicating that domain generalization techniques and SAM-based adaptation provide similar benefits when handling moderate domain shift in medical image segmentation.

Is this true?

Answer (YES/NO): NO